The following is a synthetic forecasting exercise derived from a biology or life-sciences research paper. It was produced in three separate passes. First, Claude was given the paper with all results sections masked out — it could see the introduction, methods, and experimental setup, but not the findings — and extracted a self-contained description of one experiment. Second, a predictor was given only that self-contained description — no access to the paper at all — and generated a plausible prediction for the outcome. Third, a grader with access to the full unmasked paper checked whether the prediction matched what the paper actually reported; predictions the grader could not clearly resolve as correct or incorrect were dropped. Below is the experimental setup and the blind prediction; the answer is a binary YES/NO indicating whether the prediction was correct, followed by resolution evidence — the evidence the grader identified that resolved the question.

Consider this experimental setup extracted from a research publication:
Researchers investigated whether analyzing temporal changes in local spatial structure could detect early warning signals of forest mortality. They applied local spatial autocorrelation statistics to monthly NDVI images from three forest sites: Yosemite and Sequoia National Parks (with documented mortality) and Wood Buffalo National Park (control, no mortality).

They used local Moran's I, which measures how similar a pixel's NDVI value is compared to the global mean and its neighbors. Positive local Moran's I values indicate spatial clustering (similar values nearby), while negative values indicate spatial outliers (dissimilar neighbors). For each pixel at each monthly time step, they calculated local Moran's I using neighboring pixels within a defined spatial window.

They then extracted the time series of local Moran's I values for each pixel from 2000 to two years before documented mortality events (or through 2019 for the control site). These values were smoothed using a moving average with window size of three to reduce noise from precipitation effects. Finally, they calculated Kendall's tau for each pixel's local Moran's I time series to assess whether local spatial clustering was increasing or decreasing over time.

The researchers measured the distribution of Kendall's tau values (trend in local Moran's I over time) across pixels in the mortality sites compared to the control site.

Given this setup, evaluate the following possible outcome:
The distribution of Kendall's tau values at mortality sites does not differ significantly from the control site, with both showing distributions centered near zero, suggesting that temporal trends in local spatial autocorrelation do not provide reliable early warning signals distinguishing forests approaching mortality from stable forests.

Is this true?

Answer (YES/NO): NO